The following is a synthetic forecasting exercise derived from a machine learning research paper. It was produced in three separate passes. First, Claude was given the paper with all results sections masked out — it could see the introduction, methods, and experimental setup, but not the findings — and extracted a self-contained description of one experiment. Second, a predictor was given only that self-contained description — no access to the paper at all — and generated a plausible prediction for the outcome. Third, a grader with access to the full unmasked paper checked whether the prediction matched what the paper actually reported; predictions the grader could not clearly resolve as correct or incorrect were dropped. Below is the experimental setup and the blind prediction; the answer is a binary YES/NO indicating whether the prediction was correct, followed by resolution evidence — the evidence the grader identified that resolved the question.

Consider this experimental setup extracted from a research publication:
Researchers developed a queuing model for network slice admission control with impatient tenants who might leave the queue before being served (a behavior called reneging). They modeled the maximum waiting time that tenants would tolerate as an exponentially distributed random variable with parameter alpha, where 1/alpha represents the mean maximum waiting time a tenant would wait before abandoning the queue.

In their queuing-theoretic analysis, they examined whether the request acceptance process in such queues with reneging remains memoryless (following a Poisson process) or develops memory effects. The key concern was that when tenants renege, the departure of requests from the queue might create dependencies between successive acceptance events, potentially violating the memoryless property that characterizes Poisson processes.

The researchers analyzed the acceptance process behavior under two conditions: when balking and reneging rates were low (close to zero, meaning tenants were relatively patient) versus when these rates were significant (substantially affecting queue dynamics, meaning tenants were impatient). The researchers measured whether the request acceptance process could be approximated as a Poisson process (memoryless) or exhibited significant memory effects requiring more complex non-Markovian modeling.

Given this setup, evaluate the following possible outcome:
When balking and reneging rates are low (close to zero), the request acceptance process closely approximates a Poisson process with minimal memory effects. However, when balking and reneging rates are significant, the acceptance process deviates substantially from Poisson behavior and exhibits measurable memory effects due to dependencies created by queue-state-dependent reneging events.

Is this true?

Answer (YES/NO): YES